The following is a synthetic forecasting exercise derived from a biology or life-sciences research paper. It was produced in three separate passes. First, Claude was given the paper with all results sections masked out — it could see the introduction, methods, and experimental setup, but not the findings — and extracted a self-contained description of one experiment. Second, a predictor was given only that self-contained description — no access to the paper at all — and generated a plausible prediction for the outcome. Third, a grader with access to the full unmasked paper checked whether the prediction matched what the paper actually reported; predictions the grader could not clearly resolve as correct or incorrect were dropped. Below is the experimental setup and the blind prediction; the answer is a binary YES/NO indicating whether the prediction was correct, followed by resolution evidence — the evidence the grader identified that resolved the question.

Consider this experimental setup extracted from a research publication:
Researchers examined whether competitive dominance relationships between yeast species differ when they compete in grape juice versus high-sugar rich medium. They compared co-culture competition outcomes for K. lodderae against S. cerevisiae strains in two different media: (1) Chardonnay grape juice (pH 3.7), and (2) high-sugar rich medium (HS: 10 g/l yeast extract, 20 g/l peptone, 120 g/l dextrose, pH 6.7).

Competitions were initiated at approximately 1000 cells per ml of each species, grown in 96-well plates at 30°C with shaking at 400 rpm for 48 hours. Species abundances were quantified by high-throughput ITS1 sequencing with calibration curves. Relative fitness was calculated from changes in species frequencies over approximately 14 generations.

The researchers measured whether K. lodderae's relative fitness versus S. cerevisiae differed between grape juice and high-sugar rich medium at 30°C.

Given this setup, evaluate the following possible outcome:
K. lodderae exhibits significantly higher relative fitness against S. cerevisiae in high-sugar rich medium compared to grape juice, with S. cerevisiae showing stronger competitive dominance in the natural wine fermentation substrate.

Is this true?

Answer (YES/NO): YES